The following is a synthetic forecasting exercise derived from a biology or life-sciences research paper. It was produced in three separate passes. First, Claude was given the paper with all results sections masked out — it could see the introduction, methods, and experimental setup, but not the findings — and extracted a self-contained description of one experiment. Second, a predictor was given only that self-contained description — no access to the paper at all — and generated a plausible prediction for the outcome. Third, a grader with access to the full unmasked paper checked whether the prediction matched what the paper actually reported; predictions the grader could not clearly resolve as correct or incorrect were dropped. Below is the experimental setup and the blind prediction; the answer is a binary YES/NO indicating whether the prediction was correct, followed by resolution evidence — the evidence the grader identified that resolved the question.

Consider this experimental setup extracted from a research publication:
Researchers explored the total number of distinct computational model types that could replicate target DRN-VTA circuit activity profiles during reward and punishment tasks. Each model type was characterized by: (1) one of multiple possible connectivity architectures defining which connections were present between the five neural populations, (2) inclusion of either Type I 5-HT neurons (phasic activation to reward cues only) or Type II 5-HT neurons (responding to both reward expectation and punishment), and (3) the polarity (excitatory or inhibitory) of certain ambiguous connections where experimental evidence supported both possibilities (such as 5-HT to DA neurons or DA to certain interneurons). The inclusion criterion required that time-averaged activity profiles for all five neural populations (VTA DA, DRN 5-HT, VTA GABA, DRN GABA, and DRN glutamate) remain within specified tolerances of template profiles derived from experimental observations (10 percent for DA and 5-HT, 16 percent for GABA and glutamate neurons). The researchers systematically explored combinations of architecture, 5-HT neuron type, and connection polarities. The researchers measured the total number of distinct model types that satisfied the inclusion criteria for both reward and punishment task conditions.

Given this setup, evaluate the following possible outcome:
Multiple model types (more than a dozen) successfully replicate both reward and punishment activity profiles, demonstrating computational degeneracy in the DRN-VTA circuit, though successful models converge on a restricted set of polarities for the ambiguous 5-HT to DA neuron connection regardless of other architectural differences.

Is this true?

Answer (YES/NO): NO